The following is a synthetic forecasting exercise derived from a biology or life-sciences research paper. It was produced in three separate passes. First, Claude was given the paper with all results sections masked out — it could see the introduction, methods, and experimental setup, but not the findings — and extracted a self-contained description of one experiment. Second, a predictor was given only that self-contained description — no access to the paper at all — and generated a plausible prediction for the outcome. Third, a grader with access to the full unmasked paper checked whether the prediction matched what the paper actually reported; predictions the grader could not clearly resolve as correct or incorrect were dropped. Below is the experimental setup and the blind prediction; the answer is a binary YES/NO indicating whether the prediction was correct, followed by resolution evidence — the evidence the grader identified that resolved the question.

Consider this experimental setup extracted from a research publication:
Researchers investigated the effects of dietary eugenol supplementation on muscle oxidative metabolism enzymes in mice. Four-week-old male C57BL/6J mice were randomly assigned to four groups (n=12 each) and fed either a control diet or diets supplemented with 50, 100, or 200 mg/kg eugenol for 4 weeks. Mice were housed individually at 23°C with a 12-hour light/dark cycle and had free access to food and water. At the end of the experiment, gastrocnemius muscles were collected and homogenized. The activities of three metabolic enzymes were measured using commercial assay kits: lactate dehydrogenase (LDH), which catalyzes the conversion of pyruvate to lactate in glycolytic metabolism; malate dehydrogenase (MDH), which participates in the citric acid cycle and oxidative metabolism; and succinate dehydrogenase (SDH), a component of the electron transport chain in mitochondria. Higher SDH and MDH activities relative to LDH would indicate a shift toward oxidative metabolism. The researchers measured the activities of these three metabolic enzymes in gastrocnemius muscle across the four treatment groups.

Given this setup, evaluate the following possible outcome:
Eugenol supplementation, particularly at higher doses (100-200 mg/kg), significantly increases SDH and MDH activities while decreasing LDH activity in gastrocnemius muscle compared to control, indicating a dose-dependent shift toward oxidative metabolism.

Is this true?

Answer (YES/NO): NO